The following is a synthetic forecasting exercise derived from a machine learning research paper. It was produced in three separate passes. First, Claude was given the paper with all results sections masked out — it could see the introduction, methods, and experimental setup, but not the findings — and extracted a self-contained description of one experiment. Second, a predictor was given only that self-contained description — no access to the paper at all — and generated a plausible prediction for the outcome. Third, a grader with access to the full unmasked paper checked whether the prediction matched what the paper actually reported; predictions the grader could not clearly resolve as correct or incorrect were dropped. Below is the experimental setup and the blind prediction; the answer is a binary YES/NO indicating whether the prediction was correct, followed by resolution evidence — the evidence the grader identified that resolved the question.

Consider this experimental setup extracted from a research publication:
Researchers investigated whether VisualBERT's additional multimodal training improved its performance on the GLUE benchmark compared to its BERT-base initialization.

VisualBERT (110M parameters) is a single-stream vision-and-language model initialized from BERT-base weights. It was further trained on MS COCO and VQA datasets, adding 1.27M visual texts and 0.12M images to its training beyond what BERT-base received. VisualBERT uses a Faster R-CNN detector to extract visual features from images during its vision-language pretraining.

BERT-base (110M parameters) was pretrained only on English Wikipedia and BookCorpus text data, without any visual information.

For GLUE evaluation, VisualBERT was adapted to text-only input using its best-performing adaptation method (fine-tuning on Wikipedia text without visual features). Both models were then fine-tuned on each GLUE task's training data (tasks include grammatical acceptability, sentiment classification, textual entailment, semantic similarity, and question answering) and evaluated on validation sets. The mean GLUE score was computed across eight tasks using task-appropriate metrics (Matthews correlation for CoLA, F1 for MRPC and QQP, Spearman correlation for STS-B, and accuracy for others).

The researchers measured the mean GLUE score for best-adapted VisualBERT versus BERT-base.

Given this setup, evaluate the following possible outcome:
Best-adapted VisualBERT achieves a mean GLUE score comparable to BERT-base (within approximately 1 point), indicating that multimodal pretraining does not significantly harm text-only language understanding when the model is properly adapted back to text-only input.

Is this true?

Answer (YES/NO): NO